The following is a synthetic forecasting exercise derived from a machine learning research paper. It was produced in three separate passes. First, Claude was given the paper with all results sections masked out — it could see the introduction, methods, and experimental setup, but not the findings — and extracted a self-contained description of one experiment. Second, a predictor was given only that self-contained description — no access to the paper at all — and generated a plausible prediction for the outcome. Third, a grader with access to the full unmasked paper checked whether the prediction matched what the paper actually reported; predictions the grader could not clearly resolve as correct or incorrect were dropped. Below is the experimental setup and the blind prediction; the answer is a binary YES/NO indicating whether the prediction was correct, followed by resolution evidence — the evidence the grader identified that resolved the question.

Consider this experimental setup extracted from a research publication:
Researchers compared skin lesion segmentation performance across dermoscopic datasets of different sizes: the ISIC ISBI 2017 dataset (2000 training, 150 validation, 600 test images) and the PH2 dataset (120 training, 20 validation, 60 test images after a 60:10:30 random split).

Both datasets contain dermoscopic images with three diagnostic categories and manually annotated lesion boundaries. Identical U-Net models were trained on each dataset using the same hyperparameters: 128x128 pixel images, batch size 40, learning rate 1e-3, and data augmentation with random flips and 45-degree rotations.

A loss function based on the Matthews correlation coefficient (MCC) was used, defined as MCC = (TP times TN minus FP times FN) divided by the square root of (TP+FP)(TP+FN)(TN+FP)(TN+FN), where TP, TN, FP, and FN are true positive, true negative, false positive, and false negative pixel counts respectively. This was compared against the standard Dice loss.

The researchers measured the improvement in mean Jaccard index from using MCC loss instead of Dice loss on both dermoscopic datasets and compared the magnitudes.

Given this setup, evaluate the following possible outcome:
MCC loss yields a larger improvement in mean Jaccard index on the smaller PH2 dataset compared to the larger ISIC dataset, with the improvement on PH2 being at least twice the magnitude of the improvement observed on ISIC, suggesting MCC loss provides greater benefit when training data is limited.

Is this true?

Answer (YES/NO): NO